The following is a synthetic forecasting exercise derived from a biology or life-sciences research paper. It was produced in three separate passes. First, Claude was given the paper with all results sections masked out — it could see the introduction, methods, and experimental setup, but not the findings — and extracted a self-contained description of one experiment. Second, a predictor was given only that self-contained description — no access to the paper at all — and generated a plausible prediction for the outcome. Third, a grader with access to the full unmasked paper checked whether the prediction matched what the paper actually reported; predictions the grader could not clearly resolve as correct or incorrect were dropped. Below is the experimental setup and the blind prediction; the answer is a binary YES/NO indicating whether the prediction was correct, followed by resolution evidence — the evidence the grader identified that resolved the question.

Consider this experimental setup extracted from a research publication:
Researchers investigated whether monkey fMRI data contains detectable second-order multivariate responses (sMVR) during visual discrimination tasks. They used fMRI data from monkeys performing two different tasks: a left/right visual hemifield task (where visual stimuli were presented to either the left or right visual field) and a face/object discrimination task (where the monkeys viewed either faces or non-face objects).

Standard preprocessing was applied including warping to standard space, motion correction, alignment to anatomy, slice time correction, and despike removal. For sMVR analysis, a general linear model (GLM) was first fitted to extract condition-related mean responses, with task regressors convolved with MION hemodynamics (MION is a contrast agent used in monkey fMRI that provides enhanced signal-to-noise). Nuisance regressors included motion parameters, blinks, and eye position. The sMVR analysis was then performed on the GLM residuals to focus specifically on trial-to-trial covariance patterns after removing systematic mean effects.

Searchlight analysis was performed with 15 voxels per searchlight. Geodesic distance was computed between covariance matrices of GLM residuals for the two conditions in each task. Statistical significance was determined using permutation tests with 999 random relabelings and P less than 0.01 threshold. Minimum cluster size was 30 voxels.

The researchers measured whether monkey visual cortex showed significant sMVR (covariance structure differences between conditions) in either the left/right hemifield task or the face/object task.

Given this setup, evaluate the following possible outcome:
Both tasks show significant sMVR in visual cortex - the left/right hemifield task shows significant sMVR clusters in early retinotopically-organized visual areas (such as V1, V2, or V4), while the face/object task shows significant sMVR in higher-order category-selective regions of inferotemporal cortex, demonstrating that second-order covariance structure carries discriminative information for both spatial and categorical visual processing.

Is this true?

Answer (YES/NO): NO